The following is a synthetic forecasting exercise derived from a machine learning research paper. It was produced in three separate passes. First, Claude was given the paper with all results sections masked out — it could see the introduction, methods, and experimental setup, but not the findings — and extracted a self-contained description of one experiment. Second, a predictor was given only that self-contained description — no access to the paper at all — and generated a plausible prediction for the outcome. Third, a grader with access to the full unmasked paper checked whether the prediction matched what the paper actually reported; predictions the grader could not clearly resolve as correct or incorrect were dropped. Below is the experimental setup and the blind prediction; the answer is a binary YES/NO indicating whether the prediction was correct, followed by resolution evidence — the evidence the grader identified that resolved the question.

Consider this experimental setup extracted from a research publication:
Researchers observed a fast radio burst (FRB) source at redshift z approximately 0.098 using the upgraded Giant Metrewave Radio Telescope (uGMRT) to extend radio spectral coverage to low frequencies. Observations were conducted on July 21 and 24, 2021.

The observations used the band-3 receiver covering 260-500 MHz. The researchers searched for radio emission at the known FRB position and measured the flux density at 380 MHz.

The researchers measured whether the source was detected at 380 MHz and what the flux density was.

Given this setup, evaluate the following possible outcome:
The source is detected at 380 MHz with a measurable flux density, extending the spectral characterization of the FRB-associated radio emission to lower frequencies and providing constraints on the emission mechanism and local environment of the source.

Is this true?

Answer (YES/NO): YES